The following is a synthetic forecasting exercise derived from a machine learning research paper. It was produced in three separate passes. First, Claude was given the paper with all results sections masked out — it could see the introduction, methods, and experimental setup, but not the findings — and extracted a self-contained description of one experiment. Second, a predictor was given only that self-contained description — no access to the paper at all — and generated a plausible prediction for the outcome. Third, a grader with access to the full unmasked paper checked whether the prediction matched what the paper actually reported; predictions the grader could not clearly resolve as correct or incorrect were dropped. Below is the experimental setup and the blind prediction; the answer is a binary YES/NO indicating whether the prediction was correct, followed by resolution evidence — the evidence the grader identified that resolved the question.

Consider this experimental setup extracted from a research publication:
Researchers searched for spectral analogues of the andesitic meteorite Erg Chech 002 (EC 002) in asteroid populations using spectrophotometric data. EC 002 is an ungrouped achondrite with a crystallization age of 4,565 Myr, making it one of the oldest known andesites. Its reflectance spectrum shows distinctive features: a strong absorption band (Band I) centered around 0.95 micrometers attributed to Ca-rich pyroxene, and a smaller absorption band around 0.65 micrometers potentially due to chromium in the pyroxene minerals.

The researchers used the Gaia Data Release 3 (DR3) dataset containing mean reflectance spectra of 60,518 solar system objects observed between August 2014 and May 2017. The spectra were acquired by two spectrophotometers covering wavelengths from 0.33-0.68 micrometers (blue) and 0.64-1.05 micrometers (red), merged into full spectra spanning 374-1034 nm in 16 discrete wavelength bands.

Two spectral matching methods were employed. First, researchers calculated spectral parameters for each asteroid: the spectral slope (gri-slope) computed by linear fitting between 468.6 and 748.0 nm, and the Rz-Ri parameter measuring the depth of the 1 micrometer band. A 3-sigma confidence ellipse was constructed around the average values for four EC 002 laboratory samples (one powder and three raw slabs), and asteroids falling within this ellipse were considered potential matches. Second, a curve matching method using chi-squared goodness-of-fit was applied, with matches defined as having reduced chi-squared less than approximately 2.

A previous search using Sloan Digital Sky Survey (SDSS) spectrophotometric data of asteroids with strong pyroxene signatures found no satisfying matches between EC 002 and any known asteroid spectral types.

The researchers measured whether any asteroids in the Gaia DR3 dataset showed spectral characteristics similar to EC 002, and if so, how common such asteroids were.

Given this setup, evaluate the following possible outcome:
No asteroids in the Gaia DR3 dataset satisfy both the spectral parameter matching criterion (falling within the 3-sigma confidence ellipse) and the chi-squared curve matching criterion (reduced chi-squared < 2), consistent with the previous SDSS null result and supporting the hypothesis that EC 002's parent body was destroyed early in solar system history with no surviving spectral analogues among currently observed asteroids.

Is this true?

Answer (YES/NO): NO